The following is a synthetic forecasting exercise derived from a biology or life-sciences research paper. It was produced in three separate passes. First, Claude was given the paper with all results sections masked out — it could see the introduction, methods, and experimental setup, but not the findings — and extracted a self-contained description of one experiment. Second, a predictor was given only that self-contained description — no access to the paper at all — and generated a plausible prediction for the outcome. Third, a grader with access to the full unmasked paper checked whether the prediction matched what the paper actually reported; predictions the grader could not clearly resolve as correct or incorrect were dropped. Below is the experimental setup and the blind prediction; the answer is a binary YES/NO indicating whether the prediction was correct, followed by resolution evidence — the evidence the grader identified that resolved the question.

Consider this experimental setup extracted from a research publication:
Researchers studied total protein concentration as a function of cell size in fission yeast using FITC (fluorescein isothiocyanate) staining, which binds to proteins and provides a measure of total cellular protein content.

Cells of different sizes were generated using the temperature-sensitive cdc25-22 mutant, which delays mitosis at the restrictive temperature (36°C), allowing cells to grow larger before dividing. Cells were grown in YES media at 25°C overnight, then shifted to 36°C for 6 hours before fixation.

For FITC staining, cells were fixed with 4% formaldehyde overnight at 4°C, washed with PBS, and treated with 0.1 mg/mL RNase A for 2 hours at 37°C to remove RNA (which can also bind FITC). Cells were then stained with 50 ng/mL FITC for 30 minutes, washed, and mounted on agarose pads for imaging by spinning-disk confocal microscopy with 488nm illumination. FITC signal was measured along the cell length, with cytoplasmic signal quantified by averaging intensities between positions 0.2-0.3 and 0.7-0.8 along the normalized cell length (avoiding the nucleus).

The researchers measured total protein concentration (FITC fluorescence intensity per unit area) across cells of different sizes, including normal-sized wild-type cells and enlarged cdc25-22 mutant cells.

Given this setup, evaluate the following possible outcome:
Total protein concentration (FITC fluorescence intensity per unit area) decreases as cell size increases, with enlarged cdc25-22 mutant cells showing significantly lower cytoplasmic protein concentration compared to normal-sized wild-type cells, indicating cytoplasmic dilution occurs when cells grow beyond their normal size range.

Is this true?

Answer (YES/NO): YES